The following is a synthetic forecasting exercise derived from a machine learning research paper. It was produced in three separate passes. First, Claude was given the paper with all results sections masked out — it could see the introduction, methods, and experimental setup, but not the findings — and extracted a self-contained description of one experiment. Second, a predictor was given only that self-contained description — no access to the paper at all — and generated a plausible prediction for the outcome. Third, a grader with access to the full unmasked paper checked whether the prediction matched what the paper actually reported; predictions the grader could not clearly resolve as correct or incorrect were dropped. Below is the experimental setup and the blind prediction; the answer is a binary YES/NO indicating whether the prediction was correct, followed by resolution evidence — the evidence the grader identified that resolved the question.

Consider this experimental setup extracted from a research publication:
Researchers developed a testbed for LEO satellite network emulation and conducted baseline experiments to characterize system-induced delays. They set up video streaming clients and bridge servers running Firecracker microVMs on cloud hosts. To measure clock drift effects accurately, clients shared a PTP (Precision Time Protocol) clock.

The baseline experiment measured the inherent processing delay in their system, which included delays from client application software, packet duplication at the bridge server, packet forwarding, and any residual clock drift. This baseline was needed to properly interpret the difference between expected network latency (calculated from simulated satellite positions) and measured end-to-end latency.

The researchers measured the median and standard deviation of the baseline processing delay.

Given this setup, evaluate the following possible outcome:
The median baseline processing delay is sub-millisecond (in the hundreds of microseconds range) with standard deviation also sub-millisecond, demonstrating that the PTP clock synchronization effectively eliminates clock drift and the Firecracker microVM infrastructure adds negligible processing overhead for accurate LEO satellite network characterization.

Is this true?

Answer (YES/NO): NO